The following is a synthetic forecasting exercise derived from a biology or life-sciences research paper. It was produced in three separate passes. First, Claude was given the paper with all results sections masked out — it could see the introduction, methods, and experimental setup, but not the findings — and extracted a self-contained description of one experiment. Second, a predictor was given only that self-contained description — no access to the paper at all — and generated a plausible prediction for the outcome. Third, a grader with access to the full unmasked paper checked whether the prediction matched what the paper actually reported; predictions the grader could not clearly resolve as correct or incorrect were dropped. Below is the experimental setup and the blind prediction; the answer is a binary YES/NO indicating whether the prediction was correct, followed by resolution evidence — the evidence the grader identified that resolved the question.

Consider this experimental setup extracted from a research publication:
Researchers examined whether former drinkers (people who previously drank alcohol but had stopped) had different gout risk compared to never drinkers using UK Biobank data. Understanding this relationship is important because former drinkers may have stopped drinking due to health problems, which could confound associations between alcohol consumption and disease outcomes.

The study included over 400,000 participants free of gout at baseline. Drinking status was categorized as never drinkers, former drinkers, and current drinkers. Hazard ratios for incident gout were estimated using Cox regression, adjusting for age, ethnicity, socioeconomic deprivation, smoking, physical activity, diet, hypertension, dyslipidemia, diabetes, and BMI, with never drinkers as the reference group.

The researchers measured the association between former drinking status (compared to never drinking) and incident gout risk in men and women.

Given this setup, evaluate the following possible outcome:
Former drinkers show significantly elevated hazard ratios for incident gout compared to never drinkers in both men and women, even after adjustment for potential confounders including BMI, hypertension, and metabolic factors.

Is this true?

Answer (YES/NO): NO